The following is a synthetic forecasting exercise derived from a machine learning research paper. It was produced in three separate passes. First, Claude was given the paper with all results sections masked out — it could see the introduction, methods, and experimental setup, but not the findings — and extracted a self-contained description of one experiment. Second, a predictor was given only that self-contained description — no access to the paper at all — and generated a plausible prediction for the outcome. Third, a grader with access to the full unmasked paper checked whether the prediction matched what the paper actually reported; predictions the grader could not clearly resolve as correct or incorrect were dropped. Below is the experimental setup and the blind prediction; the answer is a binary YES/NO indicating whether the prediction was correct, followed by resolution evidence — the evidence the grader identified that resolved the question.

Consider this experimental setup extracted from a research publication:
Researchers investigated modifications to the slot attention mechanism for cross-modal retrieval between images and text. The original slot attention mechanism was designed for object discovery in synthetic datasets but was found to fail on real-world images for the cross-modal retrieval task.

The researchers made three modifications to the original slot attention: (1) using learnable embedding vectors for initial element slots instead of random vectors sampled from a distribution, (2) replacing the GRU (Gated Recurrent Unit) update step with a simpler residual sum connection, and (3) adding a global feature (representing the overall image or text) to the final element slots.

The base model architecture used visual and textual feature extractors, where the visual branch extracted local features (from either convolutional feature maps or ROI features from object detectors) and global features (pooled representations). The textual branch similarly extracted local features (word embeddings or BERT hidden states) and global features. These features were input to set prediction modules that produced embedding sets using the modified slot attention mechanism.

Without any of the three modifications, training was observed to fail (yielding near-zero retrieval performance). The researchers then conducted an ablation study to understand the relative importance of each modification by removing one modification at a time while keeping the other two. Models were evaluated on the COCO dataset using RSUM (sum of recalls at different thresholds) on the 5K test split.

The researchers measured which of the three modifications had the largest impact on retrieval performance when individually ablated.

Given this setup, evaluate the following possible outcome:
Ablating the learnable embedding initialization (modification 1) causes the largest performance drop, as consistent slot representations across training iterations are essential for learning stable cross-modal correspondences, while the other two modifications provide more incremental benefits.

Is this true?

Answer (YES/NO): NO